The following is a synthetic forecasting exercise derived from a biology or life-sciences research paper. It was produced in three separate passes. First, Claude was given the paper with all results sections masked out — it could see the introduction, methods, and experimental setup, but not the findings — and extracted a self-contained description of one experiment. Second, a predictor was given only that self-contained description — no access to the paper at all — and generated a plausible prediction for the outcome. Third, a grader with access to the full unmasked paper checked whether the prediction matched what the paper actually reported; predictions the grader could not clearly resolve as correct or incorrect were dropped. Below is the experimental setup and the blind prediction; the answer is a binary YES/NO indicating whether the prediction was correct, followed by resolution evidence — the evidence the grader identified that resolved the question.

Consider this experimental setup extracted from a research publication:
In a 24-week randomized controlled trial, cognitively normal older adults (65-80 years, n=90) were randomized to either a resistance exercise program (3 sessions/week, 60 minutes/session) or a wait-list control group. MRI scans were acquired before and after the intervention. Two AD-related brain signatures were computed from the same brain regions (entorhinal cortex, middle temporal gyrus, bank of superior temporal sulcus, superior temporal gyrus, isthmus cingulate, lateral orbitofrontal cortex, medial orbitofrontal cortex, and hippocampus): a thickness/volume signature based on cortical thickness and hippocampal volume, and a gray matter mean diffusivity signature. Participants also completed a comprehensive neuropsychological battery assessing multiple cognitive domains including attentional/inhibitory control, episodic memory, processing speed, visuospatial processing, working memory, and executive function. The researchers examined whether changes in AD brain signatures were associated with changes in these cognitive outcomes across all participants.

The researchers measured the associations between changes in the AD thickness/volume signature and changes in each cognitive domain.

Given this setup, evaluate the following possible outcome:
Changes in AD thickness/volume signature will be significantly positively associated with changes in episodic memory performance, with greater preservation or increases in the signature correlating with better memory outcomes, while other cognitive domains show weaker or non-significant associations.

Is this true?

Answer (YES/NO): NO